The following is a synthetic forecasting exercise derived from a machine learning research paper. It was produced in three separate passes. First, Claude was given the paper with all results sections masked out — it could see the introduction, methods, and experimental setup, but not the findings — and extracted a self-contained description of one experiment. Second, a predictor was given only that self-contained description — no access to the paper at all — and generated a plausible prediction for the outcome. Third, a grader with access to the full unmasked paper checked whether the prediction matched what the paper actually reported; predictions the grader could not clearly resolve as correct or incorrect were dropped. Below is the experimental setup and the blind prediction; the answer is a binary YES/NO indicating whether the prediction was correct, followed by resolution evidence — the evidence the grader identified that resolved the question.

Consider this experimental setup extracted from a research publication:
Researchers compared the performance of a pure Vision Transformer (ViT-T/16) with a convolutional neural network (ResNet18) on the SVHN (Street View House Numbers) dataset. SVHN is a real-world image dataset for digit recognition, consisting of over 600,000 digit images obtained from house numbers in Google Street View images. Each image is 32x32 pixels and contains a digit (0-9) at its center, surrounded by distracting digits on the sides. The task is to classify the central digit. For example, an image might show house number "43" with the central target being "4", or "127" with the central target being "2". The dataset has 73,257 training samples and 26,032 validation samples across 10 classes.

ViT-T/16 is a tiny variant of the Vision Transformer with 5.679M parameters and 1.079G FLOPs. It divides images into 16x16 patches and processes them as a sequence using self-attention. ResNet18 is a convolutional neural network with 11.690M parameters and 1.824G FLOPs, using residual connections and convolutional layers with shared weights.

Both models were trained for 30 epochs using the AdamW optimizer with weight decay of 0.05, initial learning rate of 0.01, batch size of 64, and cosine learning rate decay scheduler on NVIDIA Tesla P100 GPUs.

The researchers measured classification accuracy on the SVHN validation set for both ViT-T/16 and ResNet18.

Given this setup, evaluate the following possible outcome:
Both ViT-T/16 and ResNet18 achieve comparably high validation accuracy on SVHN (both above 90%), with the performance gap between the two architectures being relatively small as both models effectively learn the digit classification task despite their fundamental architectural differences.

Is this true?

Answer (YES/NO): NO